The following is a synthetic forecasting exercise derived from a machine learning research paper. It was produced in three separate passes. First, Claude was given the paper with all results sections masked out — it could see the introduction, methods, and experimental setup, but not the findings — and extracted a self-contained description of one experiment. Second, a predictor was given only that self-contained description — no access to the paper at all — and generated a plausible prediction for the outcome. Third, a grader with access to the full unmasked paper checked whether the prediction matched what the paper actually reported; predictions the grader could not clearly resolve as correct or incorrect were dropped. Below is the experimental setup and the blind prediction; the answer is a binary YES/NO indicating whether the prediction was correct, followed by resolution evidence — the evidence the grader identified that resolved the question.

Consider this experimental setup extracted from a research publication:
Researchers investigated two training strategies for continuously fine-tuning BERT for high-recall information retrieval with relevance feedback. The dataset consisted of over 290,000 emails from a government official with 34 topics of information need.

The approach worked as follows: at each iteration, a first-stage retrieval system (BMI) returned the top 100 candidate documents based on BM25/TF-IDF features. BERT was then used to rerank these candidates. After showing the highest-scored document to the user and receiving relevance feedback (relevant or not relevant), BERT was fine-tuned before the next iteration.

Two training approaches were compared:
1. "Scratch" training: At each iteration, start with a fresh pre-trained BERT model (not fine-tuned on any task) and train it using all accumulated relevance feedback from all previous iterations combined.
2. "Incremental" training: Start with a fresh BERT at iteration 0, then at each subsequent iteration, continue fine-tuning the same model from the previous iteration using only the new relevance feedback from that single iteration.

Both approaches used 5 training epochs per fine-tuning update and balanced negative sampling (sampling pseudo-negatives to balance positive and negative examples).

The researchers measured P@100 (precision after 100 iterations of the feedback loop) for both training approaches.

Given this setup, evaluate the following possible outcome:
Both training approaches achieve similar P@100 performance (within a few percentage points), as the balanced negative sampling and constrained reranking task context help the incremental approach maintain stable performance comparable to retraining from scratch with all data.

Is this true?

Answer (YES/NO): NO